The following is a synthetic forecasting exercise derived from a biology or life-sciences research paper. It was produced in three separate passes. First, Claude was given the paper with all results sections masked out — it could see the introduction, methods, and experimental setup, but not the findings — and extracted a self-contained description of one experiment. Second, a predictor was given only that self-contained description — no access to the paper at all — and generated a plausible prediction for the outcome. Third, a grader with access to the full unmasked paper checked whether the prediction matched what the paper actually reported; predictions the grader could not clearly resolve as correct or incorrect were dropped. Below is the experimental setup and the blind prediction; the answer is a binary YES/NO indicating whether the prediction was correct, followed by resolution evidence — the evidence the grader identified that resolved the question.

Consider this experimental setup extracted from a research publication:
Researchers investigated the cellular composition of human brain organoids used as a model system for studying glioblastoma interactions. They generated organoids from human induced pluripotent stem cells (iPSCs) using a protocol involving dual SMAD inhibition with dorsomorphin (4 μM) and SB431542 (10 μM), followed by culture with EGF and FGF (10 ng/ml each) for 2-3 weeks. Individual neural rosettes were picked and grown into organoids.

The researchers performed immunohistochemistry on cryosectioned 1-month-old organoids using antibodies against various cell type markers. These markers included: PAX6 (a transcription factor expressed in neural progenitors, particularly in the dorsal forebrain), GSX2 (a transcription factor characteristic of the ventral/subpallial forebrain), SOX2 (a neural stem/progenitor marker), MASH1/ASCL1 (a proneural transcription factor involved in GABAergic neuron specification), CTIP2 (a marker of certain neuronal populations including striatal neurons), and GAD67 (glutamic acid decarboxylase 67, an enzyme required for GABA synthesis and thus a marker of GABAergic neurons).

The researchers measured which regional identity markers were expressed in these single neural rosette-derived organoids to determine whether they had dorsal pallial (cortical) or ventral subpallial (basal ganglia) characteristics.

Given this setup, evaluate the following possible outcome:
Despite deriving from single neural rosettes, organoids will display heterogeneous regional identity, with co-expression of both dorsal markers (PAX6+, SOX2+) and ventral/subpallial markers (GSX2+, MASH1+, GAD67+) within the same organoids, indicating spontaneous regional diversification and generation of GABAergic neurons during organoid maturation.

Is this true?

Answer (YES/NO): NO